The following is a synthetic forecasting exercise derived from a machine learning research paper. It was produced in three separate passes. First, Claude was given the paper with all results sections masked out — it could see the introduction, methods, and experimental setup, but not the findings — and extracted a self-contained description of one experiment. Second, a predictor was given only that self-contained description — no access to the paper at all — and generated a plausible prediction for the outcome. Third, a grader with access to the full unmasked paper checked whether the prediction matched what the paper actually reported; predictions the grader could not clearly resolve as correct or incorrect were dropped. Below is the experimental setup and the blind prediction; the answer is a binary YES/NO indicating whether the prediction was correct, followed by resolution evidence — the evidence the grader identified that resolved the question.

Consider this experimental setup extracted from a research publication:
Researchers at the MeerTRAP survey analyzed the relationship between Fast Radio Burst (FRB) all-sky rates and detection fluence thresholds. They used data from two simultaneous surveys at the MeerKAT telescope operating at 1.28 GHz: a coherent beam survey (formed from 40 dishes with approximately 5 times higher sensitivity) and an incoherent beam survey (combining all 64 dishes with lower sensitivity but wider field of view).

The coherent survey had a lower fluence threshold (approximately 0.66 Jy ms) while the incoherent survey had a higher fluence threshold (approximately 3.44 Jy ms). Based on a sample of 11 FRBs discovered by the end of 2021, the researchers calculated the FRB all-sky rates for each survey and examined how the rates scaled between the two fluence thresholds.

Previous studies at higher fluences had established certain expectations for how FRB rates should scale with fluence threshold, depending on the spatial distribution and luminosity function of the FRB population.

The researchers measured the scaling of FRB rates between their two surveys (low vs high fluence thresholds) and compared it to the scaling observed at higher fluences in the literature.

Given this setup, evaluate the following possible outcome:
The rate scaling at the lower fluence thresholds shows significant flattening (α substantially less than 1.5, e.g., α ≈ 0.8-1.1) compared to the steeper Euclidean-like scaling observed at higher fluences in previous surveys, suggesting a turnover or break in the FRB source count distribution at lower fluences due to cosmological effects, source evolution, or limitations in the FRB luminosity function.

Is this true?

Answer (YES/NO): YES